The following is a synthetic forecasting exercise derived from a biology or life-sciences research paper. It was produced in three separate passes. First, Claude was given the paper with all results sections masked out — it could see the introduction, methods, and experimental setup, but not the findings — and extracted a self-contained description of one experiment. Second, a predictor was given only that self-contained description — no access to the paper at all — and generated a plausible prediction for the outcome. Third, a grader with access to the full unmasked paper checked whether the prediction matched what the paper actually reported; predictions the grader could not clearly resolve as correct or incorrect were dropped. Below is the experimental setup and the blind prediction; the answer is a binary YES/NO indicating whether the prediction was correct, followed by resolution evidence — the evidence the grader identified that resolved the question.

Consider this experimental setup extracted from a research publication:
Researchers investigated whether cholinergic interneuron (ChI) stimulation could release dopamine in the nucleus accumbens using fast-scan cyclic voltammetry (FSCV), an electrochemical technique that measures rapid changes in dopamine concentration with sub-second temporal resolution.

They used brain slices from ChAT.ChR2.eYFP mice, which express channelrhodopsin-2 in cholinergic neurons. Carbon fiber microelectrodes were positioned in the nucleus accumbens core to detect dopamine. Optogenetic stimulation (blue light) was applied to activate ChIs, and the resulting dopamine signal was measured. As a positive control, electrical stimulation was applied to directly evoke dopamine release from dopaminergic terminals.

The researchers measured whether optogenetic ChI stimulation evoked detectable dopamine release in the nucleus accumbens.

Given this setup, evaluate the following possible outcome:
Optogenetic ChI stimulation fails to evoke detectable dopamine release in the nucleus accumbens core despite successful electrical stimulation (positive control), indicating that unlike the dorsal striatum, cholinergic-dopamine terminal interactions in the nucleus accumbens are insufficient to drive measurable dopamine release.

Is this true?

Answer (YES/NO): NO